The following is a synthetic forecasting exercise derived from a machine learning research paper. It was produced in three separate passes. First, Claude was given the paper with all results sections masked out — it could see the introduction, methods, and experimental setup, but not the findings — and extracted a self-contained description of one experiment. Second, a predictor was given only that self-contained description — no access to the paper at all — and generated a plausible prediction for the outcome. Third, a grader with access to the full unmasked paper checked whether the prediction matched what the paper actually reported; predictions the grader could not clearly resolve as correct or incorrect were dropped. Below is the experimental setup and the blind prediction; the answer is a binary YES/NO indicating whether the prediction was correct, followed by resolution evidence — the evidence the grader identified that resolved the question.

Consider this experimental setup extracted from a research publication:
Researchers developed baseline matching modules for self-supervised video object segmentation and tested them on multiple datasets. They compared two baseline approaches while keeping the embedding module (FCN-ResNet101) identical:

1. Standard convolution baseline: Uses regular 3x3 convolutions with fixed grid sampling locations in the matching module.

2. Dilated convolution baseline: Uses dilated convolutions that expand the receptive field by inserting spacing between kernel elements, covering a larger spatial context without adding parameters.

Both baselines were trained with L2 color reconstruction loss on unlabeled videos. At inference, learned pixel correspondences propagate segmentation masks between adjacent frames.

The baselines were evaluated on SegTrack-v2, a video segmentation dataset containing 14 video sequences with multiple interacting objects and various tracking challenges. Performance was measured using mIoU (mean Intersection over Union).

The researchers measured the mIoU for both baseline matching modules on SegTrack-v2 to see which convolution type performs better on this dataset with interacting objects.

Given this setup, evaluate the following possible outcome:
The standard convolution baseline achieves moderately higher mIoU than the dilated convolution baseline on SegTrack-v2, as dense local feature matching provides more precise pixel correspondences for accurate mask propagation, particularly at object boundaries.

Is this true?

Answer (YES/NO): NO